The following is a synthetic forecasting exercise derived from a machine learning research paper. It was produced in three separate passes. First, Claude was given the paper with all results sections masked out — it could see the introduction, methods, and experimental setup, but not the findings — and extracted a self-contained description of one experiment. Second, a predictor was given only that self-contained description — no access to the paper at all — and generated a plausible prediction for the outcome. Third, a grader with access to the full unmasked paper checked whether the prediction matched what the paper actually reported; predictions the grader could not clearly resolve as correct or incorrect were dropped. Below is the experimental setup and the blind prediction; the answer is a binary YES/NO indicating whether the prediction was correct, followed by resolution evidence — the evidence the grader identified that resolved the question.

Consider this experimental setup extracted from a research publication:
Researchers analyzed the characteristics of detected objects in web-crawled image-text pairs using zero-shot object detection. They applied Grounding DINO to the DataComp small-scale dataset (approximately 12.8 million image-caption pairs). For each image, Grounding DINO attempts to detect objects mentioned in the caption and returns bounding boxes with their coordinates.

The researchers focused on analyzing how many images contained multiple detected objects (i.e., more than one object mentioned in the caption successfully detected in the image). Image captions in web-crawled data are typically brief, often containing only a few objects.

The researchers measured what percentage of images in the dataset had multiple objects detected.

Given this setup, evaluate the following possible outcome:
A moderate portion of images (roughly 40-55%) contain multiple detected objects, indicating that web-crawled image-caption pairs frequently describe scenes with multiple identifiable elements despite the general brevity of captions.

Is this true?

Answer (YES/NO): NO